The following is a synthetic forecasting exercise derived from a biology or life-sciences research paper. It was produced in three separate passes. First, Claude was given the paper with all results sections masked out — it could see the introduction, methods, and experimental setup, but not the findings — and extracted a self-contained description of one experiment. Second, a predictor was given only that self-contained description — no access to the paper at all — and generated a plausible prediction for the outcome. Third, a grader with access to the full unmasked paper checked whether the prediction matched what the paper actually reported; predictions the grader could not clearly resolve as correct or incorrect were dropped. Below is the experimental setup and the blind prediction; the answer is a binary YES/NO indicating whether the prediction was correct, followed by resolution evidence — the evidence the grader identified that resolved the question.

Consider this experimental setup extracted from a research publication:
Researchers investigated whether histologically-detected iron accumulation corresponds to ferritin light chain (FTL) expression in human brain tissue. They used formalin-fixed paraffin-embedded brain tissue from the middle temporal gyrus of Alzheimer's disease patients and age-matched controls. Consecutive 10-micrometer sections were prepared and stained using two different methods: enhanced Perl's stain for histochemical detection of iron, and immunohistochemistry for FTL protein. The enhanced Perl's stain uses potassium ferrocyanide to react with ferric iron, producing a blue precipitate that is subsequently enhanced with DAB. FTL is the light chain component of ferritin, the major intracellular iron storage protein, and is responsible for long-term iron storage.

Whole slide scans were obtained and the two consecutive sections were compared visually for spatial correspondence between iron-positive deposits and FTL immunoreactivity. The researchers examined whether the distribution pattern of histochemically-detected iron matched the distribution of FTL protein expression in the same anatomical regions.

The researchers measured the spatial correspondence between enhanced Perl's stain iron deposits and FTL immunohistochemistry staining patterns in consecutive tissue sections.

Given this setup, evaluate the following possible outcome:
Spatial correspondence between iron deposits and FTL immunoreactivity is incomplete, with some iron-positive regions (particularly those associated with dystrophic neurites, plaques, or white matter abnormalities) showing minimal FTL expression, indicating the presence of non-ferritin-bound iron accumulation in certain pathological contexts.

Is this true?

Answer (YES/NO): NO